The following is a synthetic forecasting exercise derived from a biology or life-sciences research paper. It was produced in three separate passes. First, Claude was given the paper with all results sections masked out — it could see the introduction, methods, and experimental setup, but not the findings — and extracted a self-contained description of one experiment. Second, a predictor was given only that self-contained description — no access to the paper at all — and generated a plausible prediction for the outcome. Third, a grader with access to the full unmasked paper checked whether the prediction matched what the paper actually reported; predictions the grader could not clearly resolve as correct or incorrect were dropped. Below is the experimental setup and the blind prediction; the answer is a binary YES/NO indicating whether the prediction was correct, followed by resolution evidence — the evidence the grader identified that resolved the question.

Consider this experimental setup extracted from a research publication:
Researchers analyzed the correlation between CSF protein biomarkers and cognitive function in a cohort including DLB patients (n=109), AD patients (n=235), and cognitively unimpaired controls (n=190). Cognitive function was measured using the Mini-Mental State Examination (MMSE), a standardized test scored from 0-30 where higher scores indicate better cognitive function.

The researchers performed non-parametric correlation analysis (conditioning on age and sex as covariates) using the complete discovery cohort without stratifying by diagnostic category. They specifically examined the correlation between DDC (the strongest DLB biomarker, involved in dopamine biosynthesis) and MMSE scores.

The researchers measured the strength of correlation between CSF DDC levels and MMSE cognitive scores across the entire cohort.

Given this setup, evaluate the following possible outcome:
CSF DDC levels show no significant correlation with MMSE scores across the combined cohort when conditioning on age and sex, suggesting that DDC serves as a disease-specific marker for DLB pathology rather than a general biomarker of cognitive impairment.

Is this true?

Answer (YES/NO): NO